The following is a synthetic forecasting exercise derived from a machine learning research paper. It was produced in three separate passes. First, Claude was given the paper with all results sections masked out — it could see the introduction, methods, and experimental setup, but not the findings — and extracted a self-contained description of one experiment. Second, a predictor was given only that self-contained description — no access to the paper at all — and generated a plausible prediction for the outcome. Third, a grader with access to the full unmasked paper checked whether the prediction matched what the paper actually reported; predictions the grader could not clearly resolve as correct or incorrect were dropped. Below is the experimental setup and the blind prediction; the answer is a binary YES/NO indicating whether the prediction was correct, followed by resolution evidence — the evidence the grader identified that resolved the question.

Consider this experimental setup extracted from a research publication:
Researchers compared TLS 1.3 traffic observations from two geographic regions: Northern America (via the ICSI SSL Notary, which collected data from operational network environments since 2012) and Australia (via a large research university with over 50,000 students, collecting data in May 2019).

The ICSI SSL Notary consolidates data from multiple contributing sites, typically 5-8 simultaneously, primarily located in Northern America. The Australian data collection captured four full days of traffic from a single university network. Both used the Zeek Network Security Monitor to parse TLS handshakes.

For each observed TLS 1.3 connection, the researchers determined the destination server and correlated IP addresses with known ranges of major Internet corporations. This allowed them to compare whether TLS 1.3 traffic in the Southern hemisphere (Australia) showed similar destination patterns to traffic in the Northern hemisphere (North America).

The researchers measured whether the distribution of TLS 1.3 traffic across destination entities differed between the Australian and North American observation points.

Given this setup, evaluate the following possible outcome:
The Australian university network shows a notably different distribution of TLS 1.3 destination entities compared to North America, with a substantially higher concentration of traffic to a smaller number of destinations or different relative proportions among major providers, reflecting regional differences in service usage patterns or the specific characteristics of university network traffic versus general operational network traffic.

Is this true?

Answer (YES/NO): YES